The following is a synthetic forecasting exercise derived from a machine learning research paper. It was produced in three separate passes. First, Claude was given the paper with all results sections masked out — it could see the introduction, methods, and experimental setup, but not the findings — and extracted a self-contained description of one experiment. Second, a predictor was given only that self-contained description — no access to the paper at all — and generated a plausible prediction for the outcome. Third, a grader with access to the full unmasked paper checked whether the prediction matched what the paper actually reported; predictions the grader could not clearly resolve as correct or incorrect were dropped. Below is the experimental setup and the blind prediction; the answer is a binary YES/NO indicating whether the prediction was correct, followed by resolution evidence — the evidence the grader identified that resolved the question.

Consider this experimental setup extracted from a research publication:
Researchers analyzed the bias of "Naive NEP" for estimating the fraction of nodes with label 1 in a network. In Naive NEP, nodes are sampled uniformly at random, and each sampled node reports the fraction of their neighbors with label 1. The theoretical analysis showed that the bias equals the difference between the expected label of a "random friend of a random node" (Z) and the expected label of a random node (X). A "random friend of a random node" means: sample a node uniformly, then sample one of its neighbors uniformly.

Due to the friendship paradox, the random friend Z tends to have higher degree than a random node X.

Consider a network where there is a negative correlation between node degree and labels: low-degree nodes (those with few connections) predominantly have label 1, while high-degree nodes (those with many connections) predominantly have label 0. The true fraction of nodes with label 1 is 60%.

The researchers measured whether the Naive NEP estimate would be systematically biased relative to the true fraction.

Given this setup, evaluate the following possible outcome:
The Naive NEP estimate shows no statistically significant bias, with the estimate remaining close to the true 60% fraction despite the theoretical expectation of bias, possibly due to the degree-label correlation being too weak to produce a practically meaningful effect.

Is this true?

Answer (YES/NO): NO